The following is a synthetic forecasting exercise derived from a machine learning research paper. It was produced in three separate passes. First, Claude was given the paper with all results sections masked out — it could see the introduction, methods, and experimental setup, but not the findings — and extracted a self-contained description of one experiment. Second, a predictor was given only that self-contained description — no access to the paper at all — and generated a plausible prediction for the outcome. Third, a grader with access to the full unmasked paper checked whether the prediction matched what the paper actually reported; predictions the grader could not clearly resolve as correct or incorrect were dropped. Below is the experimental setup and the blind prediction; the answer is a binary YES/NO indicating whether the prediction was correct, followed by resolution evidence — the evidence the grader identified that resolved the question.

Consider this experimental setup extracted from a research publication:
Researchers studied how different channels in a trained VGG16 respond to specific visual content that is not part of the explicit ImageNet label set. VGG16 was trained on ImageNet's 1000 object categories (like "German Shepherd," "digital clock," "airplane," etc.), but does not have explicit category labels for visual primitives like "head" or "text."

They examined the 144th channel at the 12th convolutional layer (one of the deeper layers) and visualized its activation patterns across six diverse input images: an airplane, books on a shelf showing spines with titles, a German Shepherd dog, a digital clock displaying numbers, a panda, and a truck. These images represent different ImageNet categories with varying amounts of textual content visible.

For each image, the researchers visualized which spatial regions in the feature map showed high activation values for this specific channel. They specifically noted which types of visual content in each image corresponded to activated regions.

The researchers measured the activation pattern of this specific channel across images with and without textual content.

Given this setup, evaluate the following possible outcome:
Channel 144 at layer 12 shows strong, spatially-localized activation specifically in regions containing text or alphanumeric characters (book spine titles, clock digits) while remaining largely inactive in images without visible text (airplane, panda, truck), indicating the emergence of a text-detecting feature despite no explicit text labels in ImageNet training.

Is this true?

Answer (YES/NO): YES